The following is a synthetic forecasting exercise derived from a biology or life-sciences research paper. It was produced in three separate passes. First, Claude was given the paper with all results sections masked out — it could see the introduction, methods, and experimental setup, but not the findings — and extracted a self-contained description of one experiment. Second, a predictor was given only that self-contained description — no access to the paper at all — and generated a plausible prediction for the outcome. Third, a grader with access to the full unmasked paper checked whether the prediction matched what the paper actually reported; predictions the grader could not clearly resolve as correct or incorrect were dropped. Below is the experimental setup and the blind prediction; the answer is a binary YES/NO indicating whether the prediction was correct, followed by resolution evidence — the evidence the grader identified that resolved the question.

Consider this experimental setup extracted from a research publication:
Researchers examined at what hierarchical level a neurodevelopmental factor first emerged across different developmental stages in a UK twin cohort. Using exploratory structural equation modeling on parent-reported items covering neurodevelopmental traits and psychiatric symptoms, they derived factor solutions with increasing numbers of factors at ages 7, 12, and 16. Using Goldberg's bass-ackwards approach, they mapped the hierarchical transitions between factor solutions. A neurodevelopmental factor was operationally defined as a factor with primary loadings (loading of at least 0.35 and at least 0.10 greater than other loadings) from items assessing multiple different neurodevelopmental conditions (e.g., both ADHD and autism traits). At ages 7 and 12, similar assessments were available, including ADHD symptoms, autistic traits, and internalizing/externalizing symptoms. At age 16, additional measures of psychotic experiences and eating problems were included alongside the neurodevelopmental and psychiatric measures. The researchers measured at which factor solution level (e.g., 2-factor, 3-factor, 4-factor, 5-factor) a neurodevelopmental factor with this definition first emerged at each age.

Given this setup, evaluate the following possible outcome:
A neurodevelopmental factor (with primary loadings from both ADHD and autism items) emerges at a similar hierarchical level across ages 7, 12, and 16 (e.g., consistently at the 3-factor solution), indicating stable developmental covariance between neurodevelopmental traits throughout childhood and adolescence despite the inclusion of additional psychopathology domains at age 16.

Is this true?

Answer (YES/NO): NO